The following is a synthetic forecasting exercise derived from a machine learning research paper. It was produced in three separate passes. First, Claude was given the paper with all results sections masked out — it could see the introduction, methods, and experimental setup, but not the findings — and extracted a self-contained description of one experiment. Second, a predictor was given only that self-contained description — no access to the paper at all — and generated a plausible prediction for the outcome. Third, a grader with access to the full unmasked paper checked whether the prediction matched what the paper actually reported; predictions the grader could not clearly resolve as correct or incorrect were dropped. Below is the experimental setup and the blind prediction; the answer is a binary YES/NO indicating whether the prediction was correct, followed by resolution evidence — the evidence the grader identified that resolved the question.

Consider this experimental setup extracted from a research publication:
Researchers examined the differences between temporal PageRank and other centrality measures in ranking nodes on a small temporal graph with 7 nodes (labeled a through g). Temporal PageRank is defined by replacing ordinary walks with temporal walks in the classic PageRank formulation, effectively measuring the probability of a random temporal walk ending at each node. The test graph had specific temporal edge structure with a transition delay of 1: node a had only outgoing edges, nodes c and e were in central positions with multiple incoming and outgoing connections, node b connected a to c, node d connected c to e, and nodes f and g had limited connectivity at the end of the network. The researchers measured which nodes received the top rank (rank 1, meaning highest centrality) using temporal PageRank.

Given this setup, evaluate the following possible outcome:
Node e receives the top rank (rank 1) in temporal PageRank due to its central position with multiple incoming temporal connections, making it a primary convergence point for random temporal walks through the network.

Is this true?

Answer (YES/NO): YES